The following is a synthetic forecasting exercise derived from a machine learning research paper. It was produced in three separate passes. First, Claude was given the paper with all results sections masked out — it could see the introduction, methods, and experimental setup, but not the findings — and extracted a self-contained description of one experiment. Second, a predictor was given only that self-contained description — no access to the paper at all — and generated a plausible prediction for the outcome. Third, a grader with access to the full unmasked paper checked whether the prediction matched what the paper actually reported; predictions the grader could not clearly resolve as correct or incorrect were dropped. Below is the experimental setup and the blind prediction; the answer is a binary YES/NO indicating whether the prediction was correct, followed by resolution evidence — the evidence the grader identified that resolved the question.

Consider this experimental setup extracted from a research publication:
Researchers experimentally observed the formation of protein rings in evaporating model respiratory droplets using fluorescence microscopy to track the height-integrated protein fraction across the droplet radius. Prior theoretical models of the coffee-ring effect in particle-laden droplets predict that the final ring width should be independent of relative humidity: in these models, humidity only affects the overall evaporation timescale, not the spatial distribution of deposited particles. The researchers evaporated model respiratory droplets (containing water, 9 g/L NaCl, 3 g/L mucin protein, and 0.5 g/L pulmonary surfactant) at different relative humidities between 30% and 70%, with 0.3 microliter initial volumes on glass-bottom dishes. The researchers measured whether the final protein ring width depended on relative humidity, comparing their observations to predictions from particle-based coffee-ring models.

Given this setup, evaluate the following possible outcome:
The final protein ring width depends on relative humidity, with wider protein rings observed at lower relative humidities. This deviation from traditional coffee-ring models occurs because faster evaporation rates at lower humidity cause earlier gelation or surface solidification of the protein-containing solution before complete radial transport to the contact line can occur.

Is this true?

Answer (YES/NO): NO